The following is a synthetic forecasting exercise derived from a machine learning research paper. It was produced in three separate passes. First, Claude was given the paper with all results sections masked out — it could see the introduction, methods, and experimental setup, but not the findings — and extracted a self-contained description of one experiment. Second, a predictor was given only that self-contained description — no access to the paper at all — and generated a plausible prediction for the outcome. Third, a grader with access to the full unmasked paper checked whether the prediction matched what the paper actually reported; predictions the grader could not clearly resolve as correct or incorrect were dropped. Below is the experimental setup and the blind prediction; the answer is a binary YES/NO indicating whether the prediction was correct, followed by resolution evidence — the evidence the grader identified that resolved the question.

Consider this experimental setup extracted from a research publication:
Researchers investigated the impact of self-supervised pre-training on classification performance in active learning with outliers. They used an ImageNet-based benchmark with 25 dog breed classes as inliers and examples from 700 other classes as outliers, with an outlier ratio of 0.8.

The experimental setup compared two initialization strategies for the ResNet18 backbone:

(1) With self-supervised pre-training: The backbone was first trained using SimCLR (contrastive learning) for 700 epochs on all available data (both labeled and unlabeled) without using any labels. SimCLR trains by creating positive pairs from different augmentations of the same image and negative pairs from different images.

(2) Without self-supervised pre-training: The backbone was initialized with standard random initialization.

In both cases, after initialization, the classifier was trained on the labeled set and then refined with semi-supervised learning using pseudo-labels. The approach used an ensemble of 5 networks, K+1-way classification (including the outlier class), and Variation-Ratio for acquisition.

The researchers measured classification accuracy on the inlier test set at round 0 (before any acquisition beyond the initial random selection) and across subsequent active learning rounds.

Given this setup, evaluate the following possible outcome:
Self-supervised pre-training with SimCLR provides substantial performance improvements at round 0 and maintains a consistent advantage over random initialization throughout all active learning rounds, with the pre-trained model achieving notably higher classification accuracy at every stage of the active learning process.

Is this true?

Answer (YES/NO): YES